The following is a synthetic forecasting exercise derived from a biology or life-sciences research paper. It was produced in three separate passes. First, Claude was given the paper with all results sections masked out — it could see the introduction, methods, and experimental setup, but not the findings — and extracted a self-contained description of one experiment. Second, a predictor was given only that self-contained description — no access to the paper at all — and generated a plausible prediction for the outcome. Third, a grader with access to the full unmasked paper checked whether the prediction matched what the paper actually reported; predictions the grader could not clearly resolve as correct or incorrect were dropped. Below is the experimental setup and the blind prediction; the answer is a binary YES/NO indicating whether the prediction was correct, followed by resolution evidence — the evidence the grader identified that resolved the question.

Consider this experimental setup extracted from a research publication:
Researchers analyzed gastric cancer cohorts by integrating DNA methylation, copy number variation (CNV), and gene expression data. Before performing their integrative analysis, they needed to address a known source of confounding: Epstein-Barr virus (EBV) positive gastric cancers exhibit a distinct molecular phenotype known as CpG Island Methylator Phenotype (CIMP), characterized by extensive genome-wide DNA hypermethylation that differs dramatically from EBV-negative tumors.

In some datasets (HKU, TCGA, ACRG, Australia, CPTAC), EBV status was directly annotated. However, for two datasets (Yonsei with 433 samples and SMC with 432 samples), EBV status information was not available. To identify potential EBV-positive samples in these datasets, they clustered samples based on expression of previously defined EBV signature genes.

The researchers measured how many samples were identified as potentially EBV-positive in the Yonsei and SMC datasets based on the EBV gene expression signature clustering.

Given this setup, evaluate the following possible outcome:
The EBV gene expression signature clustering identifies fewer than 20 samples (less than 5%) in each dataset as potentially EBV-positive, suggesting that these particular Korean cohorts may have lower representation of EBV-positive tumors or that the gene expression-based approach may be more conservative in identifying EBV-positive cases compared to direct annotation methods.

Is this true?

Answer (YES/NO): NO